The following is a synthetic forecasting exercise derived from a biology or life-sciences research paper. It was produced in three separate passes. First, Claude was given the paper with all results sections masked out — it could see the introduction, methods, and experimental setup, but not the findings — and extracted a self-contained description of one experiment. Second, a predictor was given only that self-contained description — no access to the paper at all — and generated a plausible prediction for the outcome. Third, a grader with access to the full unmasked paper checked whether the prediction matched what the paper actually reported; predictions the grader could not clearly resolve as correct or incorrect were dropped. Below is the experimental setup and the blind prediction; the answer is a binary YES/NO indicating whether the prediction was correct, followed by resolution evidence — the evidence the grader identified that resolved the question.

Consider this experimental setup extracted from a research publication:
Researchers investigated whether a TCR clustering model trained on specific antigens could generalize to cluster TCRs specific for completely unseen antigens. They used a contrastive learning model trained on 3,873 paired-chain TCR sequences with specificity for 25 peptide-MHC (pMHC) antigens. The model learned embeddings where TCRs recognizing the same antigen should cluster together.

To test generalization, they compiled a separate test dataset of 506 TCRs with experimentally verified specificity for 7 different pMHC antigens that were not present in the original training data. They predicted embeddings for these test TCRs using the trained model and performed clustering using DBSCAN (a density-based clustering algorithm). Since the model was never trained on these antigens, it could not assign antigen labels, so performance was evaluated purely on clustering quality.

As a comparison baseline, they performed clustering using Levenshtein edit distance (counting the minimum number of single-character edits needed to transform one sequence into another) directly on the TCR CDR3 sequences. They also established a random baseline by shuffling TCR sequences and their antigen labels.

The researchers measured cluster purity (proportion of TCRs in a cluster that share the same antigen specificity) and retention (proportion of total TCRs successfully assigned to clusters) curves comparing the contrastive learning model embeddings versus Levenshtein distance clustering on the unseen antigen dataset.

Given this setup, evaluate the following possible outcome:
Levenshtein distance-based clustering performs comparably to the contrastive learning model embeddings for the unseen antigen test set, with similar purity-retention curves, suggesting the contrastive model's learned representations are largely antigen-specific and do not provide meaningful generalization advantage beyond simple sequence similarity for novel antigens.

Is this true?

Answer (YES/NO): NO